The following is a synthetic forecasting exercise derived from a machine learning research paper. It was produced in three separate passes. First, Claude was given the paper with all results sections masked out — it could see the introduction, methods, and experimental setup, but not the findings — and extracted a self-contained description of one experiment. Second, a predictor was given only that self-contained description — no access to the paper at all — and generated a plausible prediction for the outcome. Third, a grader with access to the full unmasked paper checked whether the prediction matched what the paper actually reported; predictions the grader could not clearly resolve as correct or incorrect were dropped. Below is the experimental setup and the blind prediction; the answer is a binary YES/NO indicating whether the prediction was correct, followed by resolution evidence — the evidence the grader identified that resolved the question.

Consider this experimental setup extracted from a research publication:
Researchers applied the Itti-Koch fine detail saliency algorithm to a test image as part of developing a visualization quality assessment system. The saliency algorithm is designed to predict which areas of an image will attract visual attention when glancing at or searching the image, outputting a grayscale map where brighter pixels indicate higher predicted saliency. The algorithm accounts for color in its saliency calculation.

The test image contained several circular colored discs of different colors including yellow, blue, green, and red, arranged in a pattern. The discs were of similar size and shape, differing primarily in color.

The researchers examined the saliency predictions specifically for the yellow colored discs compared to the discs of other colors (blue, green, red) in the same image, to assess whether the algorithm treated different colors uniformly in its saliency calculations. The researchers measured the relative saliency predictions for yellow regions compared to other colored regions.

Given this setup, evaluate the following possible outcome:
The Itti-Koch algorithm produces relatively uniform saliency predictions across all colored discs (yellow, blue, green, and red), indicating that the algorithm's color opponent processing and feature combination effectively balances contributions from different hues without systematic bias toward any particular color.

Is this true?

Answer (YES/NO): NO